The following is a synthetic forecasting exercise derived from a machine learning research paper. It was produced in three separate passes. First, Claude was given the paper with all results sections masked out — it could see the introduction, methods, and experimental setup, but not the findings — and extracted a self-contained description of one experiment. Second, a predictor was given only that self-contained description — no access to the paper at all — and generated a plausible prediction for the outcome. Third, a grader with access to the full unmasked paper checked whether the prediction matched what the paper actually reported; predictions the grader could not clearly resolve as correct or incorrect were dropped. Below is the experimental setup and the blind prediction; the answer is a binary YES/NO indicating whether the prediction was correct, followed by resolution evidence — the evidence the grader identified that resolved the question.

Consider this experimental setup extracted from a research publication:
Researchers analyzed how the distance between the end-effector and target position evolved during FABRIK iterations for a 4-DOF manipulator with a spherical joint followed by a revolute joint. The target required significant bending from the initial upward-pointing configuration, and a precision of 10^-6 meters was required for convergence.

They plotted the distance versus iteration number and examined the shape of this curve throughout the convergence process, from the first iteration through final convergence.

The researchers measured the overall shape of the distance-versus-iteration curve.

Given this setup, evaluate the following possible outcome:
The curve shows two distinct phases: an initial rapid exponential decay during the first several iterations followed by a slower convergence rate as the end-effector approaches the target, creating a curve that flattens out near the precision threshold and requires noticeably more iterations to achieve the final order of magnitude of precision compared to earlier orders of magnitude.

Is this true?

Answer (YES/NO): YES